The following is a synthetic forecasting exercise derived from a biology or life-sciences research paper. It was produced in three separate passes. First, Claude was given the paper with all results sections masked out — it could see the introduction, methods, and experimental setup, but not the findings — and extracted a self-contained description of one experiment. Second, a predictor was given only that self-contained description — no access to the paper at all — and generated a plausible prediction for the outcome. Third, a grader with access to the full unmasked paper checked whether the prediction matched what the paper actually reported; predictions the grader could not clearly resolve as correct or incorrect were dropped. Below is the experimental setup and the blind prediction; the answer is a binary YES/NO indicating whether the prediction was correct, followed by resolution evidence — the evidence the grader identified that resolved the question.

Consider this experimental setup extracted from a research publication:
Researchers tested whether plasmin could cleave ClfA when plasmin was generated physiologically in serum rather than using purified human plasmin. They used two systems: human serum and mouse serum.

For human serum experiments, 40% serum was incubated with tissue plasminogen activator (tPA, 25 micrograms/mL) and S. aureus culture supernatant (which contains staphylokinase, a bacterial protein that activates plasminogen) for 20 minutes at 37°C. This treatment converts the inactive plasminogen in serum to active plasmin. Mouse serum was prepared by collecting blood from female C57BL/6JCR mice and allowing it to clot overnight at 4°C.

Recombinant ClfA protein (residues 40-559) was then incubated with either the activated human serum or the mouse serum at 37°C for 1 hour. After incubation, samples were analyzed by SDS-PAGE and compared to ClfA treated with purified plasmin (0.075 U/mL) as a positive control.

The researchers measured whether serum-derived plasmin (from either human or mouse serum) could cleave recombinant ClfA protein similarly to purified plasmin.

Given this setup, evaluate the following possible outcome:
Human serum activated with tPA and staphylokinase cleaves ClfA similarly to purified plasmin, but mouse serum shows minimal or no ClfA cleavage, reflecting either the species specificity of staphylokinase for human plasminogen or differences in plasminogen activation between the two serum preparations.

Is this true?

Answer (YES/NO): YES